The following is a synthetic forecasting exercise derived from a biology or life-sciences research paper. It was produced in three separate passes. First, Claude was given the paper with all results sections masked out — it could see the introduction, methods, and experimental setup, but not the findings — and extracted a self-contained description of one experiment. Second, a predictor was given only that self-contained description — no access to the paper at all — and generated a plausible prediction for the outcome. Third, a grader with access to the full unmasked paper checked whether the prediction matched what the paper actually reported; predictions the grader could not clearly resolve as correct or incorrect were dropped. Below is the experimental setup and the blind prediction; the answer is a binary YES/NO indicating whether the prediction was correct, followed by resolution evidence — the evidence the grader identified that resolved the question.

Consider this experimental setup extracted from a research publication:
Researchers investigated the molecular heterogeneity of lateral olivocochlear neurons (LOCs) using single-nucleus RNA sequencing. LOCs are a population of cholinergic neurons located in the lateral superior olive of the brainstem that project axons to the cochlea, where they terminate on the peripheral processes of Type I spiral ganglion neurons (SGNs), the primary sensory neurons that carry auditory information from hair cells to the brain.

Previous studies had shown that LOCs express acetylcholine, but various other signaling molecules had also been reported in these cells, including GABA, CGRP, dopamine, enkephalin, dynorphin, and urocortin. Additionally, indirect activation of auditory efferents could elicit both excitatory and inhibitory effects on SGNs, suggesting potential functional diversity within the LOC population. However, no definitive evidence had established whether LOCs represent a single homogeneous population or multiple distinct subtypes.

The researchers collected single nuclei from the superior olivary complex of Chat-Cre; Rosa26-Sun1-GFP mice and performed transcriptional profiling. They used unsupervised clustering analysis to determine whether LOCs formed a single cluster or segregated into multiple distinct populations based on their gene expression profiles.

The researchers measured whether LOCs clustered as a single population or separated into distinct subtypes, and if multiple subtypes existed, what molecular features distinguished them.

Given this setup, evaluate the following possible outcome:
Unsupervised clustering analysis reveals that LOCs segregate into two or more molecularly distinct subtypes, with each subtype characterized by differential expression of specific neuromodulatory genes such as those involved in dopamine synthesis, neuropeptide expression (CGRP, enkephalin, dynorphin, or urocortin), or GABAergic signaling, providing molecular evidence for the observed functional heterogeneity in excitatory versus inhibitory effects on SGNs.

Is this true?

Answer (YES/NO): NO